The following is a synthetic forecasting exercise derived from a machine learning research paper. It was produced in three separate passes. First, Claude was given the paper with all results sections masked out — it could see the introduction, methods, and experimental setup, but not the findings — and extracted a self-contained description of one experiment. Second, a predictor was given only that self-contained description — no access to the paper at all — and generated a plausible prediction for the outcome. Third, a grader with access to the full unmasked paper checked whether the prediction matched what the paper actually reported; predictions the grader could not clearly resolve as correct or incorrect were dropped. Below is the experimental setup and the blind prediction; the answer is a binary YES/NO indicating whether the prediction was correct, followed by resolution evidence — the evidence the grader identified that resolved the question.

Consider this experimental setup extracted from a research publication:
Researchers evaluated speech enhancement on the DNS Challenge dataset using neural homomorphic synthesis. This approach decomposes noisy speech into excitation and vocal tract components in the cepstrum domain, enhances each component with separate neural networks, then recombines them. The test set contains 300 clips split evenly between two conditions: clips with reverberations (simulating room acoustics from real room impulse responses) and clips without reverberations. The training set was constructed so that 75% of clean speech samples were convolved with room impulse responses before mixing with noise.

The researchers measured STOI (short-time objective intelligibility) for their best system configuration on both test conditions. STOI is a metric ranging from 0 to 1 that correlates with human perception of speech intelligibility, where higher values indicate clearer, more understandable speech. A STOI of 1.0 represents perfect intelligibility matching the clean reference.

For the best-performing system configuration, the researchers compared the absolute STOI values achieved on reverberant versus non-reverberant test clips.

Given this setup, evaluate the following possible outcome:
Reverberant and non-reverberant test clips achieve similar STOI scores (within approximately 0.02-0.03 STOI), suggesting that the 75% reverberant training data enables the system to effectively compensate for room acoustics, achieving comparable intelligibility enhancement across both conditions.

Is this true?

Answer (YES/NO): NO